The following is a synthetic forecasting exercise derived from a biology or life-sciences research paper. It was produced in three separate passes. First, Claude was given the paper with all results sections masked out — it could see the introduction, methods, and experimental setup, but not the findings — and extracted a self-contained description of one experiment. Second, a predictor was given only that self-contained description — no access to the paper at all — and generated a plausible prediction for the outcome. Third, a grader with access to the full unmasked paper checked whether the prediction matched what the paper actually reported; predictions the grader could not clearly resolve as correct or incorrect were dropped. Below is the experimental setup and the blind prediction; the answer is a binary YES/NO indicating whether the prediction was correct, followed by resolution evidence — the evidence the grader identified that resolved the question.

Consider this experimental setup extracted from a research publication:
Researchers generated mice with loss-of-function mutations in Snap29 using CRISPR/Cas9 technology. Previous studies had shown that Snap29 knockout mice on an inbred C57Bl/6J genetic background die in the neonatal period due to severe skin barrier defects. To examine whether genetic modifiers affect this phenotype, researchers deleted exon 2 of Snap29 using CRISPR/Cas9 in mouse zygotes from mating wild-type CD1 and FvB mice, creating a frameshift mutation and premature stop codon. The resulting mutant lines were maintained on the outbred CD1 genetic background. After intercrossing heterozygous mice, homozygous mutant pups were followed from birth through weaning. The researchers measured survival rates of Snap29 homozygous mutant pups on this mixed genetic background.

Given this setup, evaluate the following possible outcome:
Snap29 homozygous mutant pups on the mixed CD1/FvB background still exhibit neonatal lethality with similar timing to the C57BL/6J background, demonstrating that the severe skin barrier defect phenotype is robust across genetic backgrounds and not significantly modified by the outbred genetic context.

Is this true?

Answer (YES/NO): NO